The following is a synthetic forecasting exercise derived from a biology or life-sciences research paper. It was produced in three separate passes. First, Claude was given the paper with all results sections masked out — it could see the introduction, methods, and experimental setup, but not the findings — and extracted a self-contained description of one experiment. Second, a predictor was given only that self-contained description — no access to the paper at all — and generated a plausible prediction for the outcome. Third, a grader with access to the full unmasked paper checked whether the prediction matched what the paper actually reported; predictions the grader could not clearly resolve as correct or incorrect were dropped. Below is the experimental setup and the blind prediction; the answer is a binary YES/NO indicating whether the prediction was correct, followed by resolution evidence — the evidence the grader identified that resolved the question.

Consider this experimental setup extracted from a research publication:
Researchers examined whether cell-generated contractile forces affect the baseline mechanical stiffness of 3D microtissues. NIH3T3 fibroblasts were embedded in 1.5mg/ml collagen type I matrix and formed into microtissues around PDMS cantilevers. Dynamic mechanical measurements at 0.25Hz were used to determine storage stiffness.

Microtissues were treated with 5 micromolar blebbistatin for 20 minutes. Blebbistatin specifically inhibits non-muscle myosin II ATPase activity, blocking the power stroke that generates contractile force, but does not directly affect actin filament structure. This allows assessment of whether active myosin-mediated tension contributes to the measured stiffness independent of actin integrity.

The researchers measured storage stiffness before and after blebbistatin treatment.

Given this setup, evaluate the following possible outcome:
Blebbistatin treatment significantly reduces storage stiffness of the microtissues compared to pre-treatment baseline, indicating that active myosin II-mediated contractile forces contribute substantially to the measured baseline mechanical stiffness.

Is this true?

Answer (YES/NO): YES